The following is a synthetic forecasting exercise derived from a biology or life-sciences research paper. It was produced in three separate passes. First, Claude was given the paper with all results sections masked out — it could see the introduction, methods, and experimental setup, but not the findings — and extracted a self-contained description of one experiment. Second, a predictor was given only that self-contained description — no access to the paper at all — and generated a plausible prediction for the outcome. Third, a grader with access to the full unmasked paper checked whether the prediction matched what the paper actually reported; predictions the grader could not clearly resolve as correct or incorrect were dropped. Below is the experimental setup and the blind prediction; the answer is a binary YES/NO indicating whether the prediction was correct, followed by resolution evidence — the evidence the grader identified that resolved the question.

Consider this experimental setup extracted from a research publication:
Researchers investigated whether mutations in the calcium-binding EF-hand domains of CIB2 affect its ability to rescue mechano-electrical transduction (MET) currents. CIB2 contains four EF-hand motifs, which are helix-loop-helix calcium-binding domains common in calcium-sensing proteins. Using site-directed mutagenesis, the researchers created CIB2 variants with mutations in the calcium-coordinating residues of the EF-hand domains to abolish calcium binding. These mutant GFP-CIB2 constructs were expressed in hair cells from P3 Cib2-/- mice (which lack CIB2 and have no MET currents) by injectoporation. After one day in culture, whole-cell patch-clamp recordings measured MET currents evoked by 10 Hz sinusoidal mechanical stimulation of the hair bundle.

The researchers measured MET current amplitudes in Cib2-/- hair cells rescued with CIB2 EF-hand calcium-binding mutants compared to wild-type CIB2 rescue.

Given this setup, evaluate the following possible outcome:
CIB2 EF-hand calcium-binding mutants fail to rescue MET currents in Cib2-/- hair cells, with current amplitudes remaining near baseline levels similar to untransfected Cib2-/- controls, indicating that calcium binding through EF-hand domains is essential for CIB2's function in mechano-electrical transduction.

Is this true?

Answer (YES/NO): YES